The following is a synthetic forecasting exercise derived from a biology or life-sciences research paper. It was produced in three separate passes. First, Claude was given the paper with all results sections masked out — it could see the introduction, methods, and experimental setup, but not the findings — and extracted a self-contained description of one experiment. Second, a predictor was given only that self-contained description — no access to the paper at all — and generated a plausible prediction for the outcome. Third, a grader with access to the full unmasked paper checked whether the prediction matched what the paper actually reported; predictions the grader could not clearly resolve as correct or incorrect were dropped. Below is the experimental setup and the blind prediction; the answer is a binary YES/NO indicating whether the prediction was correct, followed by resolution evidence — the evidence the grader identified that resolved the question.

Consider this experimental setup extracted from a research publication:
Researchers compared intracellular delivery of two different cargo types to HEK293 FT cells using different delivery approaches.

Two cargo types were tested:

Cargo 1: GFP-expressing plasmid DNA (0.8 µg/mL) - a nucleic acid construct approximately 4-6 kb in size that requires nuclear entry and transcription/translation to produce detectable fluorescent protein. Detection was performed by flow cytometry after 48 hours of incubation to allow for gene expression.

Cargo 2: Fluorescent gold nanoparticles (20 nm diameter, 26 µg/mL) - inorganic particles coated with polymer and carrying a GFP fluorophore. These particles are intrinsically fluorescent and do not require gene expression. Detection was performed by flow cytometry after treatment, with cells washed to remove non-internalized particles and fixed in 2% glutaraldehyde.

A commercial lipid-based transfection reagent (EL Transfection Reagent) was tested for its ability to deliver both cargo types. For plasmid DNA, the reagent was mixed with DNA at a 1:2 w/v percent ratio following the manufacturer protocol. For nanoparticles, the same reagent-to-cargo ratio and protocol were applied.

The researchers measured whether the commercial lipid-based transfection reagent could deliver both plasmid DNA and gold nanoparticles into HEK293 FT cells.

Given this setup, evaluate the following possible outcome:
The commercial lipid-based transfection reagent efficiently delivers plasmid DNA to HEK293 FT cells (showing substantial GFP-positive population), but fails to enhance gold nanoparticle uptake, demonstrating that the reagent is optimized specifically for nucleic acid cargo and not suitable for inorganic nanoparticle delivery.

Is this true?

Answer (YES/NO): YES